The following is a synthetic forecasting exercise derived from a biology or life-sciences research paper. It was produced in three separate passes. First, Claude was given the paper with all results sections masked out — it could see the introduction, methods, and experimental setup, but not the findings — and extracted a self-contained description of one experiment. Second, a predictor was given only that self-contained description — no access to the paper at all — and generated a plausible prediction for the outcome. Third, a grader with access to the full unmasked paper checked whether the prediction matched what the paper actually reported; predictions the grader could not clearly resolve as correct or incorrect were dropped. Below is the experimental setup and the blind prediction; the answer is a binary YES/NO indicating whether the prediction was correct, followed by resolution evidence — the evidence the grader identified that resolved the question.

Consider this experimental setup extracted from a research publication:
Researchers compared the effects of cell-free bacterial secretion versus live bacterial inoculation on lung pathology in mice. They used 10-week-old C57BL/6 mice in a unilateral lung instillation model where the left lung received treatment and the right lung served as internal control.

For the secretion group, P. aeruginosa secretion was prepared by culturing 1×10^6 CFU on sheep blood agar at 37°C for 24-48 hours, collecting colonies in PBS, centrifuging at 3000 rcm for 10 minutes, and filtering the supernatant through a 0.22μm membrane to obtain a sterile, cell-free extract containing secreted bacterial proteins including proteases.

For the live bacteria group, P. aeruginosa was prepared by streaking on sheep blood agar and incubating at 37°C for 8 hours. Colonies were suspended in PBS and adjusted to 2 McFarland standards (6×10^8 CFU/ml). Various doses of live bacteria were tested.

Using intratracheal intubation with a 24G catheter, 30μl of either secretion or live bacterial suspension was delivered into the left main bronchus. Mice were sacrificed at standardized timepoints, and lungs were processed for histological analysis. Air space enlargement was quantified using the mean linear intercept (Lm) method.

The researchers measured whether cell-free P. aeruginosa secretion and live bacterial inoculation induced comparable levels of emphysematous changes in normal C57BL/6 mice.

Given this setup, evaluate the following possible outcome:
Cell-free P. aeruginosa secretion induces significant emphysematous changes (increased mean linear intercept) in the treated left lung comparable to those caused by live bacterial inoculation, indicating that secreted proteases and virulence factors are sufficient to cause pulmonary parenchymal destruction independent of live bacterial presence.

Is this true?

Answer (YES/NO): NO